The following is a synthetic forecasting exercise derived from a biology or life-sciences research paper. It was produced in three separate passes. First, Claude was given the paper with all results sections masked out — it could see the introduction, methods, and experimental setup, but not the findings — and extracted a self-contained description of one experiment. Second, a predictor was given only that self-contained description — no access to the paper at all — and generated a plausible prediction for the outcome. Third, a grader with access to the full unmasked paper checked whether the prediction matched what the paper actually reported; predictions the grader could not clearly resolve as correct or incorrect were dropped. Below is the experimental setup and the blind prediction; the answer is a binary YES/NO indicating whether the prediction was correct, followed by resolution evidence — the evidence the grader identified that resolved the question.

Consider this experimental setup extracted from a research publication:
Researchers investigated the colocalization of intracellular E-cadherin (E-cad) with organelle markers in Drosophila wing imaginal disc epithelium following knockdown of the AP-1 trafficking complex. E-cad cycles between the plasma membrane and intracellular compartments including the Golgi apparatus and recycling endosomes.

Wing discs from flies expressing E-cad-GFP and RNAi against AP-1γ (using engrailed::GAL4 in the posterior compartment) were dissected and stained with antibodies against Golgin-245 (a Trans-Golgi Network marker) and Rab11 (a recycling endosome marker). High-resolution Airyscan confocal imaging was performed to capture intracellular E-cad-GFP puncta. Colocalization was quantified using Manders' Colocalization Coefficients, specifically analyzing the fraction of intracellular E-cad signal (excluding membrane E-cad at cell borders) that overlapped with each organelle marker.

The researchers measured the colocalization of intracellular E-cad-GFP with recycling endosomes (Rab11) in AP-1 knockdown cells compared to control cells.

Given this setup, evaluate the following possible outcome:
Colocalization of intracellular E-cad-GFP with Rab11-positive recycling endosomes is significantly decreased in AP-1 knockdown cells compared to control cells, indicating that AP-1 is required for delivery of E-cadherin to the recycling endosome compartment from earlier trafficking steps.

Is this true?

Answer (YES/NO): NO